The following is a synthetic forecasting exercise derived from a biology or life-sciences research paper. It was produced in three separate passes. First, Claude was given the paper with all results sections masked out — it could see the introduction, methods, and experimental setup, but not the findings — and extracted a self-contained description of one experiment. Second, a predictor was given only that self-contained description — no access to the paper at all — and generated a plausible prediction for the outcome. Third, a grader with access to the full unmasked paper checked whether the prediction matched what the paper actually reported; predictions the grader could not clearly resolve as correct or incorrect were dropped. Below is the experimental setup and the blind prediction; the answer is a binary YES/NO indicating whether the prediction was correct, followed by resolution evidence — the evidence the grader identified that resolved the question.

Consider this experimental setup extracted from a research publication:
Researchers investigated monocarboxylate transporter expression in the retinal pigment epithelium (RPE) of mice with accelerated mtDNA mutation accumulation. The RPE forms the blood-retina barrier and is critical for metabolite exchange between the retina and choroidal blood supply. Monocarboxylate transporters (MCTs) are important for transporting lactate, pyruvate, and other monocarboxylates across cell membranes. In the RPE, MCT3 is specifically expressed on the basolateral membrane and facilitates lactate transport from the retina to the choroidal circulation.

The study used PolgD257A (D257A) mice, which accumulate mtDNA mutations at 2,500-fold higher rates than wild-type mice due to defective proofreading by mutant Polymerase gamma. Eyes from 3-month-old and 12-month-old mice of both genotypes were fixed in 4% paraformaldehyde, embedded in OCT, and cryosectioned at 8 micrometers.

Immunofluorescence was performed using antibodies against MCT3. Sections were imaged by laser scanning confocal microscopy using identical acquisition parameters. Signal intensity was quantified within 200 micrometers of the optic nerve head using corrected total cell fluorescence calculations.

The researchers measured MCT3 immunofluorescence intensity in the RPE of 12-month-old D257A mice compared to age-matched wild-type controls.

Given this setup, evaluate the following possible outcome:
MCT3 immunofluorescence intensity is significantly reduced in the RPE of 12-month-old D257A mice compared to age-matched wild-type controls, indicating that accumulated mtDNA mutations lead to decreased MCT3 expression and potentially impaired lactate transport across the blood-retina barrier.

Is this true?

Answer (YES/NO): NO